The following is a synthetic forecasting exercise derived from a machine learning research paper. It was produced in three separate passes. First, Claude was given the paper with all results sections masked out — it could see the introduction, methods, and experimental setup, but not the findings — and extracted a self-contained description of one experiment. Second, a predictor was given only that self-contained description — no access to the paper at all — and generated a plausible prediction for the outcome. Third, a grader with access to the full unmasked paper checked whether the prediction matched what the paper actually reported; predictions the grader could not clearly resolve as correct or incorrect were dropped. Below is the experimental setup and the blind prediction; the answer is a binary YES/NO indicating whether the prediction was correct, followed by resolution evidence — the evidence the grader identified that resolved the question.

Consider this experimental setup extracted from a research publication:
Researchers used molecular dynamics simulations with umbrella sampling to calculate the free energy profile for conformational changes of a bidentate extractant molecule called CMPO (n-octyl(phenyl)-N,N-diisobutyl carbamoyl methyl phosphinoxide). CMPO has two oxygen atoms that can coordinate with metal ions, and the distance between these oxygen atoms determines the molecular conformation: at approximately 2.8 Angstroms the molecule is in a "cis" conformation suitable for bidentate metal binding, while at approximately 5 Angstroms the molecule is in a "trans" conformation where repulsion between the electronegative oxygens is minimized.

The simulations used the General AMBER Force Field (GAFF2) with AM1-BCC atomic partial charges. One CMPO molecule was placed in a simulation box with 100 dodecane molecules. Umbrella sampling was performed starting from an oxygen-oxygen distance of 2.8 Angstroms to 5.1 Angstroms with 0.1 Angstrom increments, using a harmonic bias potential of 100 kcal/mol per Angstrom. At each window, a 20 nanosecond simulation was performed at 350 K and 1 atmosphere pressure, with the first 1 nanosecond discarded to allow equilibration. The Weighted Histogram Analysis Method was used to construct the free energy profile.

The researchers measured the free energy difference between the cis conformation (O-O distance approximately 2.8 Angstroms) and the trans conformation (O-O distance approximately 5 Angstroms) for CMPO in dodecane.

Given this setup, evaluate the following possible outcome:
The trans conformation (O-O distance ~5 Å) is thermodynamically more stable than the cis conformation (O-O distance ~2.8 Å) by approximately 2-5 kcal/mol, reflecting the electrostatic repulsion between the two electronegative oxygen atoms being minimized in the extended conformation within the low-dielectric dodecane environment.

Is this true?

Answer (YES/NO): NO